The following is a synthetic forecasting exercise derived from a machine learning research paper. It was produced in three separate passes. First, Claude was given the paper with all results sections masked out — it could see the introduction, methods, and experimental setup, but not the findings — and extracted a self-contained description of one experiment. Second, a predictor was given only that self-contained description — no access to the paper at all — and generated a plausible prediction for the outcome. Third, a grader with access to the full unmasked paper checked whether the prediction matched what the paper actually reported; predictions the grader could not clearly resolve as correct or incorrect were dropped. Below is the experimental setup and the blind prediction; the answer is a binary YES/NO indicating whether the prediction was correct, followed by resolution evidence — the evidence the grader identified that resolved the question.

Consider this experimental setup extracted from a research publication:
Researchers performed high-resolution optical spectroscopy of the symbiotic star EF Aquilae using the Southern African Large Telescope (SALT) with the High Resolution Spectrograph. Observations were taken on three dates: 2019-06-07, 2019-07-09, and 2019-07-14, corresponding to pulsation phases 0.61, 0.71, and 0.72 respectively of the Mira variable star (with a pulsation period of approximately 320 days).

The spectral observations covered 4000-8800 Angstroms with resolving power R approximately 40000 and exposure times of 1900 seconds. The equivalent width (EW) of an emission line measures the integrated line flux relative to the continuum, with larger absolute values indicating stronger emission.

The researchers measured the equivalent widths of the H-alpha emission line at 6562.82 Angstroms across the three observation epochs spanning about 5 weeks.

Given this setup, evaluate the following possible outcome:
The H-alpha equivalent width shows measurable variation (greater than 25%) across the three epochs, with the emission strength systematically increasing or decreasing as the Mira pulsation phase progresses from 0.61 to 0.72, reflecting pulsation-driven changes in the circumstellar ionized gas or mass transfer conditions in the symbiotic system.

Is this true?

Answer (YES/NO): NO